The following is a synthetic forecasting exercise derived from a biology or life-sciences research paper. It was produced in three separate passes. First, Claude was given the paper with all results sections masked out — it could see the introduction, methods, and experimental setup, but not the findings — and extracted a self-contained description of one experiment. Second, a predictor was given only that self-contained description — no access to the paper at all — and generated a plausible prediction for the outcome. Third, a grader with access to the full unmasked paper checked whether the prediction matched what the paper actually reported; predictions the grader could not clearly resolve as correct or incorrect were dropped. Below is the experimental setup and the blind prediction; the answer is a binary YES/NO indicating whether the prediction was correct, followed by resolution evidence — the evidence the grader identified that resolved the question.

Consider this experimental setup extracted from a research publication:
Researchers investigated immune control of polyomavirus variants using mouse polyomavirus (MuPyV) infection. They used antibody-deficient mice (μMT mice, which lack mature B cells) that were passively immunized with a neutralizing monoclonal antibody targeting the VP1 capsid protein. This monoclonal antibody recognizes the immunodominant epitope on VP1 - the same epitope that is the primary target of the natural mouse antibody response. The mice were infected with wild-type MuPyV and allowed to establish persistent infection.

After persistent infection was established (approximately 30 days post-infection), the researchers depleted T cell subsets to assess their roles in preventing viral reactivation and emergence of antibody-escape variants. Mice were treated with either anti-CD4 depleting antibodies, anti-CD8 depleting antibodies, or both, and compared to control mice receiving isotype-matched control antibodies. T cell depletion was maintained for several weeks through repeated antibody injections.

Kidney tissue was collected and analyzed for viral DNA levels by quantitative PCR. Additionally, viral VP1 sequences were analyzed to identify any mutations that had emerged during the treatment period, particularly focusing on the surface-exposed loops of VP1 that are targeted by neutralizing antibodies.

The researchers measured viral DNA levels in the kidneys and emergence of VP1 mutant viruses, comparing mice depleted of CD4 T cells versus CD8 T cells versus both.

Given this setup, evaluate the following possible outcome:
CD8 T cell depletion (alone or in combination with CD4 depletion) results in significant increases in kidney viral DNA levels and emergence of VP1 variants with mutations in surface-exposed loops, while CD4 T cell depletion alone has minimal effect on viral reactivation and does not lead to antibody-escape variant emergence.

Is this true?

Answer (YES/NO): NO